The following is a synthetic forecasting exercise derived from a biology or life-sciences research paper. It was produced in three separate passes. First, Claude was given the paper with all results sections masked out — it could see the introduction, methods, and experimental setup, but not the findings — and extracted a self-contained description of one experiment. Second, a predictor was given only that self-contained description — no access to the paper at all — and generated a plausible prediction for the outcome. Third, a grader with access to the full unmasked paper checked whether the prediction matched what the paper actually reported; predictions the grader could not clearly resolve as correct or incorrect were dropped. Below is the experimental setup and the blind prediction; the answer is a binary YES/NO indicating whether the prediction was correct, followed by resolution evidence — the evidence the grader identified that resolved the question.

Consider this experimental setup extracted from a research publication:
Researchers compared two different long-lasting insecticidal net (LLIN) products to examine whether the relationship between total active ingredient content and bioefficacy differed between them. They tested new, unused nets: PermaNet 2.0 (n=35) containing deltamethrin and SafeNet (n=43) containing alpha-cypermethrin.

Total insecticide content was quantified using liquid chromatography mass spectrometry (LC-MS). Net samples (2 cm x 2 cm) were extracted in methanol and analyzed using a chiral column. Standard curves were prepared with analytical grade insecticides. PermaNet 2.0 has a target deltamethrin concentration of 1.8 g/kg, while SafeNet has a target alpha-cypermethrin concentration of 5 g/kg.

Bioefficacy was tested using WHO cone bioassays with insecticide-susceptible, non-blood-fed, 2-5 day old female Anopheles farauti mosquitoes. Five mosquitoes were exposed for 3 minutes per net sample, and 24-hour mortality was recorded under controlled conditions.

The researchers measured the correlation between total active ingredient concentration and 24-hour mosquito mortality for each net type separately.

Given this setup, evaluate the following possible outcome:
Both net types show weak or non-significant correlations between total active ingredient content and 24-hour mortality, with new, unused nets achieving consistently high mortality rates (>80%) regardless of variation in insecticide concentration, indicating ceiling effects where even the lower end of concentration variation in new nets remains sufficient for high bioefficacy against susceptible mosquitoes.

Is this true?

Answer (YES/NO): NO